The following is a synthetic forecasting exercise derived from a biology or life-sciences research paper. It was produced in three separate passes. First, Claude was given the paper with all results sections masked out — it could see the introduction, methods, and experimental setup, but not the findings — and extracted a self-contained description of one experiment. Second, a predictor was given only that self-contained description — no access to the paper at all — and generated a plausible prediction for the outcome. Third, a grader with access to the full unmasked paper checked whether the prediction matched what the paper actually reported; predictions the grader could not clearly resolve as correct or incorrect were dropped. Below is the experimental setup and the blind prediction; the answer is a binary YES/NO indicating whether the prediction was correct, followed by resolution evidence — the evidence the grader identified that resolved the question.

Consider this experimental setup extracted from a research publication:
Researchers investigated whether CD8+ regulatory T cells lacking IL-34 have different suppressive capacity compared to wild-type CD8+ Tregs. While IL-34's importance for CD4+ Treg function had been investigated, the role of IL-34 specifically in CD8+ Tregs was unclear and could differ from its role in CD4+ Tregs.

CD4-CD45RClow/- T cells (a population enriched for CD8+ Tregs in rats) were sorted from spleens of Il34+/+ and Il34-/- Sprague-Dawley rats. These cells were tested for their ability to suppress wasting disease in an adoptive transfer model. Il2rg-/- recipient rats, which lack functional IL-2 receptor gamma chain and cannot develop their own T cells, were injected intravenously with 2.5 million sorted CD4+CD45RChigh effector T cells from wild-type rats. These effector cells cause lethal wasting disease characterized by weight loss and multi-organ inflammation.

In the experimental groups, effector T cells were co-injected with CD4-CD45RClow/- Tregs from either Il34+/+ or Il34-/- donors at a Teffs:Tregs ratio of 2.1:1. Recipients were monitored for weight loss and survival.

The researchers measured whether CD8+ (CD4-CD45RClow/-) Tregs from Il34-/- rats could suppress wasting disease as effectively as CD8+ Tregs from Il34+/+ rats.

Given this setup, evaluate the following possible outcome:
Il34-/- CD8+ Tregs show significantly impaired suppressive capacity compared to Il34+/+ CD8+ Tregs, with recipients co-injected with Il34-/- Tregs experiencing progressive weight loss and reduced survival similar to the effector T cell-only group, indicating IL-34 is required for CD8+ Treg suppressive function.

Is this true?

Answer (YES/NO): NO